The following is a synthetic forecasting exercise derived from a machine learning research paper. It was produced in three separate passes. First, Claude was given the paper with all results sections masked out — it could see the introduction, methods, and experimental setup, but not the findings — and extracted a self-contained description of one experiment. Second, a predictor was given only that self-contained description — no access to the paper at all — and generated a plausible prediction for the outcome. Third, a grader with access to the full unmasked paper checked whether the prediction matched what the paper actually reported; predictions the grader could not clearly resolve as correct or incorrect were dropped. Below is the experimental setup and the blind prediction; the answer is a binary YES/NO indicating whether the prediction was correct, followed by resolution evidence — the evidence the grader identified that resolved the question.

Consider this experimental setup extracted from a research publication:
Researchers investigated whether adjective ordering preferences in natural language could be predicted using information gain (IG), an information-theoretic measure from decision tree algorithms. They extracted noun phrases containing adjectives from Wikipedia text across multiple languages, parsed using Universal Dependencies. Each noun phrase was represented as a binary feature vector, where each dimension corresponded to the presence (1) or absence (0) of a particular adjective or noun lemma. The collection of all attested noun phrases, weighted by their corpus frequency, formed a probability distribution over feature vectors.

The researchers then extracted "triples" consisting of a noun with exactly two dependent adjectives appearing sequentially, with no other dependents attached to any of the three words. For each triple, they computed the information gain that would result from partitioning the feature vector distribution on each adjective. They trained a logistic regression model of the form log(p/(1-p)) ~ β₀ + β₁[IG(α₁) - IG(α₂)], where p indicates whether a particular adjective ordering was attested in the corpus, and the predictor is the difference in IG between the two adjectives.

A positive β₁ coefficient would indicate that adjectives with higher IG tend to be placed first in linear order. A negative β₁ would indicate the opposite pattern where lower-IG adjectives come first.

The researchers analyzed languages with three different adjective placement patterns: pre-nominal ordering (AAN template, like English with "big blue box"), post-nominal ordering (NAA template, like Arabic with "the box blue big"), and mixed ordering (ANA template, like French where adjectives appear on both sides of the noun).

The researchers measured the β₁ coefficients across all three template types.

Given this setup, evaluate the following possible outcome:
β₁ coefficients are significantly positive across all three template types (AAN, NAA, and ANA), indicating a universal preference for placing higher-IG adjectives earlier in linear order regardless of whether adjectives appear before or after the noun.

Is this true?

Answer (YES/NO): YES